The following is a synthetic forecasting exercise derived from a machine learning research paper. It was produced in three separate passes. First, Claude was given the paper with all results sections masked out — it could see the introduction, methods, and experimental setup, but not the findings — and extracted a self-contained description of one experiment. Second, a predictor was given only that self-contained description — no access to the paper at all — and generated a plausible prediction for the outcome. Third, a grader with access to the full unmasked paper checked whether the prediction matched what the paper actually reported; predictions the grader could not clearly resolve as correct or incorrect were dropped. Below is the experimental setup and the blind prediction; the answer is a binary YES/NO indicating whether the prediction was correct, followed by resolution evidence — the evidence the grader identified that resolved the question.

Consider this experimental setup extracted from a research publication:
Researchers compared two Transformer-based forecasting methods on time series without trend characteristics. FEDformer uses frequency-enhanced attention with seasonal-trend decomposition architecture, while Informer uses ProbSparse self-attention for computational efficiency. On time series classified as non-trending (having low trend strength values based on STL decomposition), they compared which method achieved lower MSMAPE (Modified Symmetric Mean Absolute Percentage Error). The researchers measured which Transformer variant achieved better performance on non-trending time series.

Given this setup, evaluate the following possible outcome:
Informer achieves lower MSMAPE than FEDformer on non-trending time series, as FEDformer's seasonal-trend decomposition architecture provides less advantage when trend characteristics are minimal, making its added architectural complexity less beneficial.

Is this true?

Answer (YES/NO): YES